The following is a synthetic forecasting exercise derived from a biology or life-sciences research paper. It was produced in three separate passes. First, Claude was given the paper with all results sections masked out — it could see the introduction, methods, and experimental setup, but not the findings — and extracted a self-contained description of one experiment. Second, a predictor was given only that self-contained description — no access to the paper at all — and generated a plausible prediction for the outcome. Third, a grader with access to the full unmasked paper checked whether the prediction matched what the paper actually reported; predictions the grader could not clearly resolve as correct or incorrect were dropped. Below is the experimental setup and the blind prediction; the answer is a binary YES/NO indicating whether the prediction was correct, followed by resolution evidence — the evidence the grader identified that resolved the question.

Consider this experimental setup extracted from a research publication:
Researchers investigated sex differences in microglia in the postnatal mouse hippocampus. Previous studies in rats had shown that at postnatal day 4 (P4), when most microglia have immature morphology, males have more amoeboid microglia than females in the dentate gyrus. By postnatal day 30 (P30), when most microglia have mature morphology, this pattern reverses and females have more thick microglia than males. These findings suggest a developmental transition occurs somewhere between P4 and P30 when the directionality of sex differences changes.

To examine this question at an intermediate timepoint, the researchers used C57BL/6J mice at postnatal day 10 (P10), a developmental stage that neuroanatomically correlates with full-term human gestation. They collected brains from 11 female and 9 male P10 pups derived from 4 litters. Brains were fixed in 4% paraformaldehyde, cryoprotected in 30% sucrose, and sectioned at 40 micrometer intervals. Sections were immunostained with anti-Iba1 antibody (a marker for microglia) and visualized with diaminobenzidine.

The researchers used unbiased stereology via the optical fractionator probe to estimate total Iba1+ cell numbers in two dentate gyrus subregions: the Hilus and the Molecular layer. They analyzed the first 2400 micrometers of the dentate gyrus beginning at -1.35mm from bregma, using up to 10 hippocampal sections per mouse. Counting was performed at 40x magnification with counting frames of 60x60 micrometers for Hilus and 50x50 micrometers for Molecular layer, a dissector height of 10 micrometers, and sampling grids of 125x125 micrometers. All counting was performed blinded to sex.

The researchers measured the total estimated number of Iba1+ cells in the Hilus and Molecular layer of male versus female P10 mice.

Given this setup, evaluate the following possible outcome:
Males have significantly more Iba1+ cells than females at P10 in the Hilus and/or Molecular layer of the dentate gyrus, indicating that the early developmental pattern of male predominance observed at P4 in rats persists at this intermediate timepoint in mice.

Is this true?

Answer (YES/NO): NO